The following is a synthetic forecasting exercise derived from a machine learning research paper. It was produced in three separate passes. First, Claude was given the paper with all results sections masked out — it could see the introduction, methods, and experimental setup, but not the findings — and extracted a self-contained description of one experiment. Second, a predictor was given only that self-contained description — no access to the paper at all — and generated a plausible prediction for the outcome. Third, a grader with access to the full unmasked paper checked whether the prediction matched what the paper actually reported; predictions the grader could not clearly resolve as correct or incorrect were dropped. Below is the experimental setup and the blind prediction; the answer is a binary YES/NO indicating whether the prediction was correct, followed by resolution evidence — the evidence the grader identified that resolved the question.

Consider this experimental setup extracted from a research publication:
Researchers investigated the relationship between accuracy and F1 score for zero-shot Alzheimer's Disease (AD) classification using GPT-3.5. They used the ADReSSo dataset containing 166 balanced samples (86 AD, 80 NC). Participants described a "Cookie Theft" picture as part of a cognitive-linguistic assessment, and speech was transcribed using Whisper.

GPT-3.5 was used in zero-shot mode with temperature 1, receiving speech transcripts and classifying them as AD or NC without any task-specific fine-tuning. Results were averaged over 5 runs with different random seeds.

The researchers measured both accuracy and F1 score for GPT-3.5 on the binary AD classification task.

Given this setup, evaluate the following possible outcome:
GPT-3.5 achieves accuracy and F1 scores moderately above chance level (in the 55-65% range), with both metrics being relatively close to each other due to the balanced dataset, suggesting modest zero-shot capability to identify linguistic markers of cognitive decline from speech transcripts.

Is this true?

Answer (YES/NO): NO